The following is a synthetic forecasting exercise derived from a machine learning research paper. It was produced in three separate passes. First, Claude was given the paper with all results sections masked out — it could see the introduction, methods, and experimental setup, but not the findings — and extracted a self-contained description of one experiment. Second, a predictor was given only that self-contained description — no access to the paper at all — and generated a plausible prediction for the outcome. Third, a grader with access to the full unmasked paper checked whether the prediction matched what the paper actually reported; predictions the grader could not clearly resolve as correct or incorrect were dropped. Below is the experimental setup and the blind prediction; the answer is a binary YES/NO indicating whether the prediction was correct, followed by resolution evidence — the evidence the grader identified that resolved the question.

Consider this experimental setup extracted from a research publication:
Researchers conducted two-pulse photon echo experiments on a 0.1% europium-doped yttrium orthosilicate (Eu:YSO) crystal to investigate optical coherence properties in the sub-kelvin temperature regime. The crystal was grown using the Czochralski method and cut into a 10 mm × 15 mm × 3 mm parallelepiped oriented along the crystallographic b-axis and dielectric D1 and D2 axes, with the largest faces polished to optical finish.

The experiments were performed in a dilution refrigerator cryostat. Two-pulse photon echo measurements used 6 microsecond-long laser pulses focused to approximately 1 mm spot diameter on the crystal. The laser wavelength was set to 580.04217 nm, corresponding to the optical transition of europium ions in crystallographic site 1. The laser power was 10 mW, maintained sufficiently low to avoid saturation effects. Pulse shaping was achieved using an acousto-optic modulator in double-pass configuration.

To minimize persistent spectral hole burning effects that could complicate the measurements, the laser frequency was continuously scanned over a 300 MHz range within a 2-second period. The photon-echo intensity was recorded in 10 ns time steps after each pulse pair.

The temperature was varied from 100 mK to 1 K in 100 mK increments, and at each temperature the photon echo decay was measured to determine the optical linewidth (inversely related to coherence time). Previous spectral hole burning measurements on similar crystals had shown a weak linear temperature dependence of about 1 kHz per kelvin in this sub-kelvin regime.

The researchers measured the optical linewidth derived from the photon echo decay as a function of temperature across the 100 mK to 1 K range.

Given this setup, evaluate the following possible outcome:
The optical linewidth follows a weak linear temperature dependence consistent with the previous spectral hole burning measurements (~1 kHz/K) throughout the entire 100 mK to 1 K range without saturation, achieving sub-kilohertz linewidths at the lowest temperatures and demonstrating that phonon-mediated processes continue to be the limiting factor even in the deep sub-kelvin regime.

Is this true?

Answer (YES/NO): NO